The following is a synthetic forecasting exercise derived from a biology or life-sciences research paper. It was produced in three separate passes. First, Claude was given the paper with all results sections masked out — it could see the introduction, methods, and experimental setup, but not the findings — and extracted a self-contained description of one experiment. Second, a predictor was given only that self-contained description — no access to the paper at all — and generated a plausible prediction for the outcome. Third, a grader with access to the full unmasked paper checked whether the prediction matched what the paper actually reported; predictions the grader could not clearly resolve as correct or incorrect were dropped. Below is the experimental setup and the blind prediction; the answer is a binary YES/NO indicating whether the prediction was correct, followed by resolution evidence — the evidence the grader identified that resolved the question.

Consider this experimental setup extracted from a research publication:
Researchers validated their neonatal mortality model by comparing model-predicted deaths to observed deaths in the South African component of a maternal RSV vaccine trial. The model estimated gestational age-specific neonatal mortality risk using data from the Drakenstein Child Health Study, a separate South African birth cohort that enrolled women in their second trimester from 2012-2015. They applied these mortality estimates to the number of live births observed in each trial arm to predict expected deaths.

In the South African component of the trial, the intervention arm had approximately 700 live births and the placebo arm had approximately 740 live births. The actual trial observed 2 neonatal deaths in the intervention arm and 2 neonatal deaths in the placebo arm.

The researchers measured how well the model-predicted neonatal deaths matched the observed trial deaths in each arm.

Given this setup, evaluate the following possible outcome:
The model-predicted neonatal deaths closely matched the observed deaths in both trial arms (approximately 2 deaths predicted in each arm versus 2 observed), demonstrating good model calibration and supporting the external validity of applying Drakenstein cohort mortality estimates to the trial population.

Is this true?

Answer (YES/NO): YES